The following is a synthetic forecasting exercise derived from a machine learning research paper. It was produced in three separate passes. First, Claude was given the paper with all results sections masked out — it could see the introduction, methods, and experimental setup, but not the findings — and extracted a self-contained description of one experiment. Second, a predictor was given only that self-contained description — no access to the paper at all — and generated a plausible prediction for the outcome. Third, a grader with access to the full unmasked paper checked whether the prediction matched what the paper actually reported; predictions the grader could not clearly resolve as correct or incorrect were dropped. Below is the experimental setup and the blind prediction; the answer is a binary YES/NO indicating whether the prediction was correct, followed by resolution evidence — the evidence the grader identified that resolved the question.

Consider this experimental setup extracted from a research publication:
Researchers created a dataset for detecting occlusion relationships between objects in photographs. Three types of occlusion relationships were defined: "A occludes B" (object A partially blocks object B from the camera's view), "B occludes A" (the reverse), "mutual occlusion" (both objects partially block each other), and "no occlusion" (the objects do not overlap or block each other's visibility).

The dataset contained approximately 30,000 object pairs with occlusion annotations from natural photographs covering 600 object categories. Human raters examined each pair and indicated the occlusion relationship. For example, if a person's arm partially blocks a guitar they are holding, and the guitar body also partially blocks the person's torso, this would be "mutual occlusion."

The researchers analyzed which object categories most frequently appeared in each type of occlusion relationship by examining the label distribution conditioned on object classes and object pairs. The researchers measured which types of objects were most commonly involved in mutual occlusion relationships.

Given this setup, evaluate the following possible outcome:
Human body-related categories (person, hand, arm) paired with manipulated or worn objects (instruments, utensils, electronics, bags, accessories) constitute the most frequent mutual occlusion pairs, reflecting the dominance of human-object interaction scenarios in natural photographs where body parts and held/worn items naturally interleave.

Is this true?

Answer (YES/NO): YES